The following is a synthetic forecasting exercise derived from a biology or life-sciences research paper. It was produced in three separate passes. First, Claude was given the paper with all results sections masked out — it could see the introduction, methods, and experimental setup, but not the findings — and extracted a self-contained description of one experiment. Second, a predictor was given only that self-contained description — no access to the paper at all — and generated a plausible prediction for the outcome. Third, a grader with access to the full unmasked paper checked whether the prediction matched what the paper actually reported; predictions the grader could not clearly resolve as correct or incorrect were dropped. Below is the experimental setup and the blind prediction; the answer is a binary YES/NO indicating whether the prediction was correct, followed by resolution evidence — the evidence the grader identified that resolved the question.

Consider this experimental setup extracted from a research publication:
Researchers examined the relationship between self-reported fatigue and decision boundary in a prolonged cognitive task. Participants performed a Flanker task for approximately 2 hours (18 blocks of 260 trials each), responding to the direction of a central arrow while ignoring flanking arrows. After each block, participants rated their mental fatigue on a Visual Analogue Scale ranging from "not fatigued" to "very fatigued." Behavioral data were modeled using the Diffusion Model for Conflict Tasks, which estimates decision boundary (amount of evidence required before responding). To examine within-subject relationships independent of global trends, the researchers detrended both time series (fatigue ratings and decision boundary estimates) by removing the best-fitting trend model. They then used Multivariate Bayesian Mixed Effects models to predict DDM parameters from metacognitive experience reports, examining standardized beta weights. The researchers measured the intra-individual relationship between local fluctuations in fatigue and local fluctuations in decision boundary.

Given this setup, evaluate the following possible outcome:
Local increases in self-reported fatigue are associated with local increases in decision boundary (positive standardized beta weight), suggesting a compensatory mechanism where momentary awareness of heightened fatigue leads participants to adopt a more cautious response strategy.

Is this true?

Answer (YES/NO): NO